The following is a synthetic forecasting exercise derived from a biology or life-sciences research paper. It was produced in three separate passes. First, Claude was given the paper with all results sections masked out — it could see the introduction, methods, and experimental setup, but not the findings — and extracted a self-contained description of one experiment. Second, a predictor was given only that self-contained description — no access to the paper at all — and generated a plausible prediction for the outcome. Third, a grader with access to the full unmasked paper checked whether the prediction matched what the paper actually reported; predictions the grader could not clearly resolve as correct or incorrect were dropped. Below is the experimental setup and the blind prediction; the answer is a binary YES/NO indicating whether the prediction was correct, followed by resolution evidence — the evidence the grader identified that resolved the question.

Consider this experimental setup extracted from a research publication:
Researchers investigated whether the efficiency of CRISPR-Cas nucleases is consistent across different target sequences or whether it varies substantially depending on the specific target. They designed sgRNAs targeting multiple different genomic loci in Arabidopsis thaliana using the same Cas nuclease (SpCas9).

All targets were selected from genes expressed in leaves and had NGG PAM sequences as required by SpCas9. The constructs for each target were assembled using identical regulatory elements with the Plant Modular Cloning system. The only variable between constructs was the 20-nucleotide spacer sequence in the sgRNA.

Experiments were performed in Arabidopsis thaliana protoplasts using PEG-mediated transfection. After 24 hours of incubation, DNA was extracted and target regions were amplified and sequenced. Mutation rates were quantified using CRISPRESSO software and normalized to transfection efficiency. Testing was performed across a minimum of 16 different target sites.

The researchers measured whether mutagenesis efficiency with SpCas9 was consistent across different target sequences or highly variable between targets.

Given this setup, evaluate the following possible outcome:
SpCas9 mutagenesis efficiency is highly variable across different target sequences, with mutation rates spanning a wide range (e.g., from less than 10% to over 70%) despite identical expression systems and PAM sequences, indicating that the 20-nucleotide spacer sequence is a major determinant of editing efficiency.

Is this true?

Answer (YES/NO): YES